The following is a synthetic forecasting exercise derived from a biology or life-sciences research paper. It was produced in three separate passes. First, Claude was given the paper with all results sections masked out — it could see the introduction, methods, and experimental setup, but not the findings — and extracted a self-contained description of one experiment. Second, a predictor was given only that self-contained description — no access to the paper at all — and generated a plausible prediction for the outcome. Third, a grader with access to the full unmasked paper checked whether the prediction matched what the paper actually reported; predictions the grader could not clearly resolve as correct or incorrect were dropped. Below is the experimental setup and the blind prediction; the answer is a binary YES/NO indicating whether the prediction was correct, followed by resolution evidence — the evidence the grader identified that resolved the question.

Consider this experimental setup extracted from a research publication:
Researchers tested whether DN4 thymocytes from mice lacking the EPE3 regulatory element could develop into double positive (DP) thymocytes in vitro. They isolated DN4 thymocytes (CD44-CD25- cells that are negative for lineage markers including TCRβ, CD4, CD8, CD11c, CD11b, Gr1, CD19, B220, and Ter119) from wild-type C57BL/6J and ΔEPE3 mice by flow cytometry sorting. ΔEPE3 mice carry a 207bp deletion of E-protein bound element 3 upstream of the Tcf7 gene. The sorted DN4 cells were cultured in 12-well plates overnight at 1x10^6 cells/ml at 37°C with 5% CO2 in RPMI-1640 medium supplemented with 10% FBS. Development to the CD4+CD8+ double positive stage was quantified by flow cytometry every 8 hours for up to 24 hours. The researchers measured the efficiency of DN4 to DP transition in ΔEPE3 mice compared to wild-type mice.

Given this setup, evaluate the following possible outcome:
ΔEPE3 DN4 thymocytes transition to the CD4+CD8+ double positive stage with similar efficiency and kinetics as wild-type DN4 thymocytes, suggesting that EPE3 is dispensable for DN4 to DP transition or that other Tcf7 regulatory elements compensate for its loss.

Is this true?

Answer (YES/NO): NO